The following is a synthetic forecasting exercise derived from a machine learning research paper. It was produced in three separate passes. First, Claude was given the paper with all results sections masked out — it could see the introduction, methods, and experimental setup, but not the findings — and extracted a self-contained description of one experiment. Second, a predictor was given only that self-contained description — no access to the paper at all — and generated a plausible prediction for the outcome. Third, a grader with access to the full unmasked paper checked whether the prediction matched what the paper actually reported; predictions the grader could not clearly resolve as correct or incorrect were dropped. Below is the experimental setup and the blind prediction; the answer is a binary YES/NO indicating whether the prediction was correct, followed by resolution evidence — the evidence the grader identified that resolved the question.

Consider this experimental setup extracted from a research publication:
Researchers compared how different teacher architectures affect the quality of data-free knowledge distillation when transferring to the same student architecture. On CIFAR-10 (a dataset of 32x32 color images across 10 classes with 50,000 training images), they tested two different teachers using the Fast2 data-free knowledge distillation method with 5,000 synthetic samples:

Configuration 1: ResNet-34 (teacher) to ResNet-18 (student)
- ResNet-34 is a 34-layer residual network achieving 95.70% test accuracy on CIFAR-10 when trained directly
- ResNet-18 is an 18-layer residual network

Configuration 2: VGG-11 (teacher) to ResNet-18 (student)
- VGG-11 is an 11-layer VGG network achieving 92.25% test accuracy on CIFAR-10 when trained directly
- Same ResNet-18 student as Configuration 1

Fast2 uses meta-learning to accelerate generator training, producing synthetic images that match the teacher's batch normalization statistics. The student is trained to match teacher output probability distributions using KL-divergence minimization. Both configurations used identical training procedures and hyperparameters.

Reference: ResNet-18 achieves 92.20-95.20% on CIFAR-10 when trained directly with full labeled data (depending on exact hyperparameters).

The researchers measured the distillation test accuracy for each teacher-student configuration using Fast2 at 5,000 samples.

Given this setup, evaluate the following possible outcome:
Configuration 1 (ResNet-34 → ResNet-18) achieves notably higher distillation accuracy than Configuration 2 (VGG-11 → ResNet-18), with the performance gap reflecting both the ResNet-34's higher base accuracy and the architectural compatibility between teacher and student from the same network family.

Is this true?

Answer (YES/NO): YES